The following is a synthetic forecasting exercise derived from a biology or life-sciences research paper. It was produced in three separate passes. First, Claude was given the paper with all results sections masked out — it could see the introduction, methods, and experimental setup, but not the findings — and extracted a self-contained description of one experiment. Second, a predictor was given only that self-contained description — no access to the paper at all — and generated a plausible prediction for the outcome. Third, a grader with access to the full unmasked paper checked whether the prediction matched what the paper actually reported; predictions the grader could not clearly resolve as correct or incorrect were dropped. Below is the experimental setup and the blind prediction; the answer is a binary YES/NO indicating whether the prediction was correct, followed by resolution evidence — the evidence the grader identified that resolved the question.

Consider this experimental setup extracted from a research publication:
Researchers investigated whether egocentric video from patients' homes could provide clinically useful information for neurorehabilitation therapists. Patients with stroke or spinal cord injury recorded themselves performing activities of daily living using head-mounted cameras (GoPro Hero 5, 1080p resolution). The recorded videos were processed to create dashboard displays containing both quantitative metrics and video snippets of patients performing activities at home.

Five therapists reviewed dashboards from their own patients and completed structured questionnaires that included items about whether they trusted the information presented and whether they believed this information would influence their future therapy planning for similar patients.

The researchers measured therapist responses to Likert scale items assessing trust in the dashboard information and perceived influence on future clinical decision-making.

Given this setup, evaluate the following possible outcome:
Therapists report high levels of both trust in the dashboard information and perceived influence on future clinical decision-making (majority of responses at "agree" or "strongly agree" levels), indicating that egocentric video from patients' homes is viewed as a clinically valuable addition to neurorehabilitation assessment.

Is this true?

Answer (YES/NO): YES